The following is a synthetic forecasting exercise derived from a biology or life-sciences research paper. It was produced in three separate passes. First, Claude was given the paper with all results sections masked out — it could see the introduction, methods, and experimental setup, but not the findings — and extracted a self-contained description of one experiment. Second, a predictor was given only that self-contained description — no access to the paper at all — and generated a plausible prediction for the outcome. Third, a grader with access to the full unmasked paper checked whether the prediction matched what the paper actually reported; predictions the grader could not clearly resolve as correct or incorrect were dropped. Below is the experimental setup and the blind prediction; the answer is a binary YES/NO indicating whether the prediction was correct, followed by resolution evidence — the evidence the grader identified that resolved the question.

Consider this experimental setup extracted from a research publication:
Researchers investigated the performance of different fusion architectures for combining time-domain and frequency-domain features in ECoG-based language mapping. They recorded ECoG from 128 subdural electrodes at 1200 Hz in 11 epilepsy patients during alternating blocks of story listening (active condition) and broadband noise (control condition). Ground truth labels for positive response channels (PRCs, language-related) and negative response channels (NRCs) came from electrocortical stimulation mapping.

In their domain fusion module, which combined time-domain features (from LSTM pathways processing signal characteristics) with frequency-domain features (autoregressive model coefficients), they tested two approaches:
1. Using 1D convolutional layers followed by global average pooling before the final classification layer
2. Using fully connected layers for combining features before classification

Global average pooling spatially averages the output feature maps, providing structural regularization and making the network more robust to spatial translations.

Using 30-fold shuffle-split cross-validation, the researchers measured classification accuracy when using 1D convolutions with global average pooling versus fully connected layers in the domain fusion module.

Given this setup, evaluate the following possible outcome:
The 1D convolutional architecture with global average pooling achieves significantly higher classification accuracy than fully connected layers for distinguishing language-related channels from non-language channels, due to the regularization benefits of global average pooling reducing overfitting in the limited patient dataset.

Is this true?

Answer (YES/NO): NO